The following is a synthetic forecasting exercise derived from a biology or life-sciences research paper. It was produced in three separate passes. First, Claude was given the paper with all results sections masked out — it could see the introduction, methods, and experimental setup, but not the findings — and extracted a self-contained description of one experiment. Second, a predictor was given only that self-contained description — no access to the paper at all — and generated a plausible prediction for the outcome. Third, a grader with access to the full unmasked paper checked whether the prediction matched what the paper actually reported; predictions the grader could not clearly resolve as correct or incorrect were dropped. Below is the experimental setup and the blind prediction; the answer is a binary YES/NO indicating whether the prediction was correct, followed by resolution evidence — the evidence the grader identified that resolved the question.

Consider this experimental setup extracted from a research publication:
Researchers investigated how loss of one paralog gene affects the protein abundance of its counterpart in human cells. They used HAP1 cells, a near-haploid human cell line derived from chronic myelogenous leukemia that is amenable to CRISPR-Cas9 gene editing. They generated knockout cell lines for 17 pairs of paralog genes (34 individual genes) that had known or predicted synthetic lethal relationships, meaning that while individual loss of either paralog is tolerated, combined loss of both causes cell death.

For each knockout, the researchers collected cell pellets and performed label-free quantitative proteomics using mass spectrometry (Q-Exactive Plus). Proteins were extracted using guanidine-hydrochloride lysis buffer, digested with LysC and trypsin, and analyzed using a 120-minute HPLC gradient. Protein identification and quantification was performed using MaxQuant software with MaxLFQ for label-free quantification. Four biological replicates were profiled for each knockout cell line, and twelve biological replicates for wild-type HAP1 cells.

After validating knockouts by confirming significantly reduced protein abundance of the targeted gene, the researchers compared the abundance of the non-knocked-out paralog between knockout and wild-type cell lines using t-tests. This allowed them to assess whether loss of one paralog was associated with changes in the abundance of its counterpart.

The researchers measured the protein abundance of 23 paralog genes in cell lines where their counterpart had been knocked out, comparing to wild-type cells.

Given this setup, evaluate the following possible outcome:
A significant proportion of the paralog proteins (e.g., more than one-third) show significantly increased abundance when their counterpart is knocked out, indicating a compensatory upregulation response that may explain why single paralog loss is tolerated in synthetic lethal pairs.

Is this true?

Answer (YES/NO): NO